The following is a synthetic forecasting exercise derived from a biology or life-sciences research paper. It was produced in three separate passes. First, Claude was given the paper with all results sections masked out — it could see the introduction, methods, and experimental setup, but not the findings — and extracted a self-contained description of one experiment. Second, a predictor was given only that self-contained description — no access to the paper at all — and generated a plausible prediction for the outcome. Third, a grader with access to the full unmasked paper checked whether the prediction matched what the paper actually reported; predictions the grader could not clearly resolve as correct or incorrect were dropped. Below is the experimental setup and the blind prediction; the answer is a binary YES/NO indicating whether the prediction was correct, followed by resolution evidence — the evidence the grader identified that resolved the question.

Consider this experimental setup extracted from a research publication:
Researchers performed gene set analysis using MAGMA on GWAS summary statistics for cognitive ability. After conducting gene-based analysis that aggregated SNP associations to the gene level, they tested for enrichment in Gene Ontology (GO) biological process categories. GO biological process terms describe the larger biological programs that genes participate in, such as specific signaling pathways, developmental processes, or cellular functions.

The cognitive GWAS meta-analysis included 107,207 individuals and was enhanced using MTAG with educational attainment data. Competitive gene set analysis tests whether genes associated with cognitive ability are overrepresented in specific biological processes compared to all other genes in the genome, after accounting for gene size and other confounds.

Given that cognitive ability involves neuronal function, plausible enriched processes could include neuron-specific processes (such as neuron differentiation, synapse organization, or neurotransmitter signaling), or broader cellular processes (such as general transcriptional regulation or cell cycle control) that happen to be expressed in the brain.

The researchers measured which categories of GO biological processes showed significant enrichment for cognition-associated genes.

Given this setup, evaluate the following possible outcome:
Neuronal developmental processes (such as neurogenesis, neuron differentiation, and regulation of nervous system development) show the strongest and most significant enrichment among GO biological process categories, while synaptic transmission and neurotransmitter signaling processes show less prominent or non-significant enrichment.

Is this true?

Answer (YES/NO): YES